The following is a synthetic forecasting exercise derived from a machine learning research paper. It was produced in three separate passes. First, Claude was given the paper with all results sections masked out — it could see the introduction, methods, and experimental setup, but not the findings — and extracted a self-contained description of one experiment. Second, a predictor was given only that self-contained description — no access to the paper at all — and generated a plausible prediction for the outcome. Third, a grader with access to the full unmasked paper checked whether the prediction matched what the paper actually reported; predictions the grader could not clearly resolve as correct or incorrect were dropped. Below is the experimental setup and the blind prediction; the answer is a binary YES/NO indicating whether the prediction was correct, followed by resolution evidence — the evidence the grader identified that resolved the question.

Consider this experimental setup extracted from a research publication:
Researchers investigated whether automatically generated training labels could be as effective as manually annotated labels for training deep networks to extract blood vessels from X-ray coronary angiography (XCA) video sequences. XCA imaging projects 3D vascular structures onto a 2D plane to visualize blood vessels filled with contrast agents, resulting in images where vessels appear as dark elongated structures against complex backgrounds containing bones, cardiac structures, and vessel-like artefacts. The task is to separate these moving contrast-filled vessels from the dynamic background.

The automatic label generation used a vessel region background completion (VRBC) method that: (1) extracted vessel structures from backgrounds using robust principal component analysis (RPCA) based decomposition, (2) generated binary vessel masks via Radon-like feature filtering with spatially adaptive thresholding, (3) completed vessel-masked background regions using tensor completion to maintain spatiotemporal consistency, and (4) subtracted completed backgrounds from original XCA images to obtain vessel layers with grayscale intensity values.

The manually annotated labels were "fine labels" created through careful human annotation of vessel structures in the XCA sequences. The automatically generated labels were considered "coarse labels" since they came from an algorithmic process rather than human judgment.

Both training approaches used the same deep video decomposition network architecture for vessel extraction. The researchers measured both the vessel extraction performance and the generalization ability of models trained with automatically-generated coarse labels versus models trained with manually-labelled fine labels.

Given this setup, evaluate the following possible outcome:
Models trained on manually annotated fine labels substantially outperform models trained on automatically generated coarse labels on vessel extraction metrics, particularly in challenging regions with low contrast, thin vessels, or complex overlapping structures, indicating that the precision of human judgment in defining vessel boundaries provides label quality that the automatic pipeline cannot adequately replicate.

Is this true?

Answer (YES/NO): NO